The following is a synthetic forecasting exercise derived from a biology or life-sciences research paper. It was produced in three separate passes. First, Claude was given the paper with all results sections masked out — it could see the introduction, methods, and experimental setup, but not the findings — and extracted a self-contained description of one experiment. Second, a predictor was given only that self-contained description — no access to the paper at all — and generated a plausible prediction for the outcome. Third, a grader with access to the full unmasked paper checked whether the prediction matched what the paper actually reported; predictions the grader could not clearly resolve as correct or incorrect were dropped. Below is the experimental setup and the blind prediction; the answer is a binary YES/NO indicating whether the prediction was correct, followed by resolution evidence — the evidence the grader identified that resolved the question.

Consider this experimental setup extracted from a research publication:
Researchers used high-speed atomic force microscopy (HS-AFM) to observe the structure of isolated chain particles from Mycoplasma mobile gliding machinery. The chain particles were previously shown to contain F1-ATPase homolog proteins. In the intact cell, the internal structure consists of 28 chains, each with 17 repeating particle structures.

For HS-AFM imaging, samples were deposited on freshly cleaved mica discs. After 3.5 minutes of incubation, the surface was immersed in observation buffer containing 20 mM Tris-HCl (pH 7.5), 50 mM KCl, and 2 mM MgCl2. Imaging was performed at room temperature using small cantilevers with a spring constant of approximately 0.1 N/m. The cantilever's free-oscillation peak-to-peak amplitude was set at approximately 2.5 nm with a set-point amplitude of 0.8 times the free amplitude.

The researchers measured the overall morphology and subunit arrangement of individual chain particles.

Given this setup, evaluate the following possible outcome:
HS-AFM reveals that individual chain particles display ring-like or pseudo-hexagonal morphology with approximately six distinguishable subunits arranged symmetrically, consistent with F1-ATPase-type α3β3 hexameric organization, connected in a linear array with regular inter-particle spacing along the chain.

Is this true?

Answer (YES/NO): NO